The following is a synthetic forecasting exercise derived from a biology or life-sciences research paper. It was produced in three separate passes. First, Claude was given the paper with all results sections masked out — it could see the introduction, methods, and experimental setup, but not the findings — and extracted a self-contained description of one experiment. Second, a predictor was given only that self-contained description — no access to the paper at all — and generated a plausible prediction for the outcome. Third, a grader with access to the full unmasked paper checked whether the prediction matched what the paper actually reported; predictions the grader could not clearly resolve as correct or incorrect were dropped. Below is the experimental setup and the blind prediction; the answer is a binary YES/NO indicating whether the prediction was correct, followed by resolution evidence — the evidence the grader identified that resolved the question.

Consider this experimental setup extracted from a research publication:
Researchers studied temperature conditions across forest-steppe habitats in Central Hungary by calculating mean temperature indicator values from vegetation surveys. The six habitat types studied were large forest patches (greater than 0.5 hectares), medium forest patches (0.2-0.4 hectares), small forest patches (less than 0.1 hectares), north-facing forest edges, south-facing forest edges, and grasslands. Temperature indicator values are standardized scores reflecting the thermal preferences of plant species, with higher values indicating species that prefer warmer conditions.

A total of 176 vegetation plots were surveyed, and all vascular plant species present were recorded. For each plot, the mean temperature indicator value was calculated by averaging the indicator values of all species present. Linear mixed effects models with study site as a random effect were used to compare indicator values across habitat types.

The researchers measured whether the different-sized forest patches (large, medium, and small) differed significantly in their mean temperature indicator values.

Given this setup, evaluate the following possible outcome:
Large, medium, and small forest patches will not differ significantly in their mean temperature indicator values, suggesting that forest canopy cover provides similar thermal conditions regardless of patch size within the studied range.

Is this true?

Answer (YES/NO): YES